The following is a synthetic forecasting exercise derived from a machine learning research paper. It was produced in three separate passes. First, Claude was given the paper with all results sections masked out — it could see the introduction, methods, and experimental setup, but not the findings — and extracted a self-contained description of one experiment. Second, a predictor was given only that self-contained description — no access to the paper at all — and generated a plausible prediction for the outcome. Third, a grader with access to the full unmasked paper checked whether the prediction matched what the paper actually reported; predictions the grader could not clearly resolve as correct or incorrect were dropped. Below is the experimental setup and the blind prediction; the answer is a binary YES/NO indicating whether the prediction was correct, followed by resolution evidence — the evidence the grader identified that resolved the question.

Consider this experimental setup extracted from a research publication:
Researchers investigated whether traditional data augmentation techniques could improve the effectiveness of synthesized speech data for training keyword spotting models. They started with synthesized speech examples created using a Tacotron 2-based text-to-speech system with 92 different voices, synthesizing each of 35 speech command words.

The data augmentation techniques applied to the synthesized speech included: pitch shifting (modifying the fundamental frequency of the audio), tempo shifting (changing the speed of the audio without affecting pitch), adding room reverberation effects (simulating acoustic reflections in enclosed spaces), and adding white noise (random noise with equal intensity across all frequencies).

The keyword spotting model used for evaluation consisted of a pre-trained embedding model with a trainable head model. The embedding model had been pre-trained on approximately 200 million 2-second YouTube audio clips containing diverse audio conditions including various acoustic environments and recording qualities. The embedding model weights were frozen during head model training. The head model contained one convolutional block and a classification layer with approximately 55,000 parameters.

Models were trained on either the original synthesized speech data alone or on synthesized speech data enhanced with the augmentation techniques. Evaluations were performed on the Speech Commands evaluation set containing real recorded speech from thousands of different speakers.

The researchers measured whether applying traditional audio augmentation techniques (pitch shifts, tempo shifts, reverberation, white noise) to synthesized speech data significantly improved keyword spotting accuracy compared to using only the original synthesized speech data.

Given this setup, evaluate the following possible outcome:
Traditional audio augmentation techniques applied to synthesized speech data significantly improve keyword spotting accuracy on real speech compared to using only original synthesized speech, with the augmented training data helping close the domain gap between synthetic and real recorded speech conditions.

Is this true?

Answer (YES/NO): NO